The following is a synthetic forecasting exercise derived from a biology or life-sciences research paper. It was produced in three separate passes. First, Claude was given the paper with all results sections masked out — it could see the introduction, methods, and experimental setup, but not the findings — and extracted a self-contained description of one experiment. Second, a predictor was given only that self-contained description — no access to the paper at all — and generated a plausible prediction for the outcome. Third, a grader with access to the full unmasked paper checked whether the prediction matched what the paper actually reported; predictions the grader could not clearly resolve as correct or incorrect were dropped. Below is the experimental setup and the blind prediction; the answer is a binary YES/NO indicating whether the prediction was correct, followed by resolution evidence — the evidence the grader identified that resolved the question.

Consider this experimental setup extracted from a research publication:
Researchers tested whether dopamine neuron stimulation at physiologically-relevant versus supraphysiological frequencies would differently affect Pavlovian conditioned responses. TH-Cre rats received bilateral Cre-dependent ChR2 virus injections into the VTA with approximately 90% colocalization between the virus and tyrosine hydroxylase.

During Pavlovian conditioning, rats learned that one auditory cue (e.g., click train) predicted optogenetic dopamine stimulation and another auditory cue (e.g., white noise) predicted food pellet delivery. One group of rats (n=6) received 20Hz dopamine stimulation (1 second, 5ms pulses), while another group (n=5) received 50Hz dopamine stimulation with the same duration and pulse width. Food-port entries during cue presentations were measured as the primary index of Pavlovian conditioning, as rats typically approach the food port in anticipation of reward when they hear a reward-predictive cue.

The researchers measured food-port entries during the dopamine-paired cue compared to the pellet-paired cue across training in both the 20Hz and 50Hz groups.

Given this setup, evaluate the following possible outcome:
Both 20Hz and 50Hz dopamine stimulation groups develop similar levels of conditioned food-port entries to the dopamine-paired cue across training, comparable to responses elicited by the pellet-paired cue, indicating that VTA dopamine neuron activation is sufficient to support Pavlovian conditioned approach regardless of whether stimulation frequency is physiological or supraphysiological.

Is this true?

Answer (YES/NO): NO